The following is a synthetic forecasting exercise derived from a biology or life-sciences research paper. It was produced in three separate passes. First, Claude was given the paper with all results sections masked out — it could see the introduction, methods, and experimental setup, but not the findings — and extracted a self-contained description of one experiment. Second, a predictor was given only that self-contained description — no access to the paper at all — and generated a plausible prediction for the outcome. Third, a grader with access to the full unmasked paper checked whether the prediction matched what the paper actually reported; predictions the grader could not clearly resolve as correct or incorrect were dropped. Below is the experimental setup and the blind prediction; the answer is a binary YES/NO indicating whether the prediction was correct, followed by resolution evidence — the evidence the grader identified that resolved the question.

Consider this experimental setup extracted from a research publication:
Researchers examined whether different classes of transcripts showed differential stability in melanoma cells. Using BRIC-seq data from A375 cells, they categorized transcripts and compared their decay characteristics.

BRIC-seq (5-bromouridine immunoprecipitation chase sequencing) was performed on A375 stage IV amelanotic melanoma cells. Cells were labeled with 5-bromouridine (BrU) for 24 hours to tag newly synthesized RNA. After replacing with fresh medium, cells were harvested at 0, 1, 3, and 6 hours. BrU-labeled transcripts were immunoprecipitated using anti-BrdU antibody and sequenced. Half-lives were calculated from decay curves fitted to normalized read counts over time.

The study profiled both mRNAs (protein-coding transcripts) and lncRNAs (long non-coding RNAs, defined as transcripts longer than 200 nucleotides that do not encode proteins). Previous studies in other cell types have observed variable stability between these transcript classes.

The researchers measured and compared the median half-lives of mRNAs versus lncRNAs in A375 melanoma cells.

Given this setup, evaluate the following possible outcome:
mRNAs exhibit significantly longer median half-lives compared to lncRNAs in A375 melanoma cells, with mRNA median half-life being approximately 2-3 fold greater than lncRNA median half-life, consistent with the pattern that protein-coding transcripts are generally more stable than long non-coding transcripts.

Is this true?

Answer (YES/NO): NO